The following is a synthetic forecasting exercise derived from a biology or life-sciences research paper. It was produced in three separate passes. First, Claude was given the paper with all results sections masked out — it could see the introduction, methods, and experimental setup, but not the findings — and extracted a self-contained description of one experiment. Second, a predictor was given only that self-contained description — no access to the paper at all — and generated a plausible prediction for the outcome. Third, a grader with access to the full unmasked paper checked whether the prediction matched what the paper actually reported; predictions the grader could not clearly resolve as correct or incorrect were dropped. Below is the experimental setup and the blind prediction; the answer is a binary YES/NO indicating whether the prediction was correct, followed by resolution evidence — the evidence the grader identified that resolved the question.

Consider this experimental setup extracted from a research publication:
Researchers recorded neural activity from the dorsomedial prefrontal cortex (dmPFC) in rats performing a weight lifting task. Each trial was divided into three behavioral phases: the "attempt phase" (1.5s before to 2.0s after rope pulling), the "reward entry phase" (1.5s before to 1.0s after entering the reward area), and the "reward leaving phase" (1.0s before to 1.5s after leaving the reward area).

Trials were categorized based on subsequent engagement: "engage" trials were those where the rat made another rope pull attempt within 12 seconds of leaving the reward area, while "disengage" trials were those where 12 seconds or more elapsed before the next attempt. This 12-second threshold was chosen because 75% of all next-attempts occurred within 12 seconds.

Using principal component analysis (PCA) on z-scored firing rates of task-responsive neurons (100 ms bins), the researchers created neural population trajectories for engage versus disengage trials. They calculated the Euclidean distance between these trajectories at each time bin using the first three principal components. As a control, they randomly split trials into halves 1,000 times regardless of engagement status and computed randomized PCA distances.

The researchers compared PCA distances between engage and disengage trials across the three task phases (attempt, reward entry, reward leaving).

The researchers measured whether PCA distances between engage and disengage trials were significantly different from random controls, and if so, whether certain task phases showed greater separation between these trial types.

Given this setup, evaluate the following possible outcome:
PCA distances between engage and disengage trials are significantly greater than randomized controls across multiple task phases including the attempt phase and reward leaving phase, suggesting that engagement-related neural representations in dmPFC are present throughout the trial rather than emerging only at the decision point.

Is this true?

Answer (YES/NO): NO